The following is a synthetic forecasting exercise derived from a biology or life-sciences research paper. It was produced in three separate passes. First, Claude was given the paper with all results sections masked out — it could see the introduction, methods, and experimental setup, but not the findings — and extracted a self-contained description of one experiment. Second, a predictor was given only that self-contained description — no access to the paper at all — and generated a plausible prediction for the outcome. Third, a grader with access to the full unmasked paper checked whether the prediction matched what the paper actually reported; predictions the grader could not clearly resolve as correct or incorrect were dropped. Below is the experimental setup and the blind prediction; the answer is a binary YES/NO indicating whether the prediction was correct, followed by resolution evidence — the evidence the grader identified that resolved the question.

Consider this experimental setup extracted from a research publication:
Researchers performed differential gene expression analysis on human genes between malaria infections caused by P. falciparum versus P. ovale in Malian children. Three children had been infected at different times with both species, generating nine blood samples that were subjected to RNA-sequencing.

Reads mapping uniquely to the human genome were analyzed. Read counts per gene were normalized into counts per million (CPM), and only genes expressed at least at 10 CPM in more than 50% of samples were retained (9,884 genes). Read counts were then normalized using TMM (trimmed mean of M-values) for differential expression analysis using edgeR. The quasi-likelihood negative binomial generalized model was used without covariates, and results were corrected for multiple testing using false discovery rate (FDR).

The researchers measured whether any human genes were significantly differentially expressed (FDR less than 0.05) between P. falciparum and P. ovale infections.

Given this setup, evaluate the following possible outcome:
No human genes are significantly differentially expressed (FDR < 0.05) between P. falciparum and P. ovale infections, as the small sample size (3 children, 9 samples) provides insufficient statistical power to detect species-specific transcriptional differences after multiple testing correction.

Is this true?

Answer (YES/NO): NO